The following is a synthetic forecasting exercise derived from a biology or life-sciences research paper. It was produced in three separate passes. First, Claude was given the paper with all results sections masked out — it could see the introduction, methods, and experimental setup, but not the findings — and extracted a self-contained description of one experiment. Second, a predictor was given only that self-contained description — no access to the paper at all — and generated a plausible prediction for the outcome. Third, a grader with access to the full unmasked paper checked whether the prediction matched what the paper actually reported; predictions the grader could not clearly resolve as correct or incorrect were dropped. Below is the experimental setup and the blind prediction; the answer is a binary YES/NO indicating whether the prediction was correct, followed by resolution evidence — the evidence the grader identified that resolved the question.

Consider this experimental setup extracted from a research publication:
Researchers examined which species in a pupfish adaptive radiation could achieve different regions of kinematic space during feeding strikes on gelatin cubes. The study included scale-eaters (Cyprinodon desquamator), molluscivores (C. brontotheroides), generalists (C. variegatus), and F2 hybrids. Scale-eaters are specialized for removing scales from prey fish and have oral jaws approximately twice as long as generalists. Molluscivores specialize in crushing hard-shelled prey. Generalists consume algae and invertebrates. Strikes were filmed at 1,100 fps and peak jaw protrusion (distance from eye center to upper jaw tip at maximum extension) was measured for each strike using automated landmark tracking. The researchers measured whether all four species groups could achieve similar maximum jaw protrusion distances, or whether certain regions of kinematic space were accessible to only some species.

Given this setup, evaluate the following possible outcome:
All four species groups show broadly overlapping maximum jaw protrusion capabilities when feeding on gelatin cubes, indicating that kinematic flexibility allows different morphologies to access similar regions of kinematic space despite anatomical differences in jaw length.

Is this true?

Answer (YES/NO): NO